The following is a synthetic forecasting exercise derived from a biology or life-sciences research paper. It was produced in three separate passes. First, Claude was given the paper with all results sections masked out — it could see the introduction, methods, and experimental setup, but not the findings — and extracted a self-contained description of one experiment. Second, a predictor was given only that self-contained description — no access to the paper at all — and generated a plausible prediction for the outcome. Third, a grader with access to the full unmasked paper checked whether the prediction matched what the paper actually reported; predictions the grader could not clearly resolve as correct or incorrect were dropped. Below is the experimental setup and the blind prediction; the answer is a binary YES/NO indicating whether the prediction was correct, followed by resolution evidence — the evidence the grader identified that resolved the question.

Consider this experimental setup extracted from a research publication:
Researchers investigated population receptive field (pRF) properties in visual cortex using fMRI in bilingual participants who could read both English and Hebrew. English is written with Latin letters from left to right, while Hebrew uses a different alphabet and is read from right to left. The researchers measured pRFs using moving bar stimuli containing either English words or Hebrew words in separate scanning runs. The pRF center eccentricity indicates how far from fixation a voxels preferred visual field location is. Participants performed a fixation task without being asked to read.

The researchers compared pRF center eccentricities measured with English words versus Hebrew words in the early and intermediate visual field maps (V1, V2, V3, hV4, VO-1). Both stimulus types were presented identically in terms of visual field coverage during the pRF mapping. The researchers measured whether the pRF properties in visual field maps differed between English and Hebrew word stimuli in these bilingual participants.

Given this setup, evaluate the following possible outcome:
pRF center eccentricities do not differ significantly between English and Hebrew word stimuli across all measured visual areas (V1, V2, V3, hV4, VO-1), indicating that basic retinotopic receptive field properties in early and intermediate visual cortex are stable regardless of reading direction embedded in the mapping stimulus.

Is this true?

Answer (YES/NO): YES